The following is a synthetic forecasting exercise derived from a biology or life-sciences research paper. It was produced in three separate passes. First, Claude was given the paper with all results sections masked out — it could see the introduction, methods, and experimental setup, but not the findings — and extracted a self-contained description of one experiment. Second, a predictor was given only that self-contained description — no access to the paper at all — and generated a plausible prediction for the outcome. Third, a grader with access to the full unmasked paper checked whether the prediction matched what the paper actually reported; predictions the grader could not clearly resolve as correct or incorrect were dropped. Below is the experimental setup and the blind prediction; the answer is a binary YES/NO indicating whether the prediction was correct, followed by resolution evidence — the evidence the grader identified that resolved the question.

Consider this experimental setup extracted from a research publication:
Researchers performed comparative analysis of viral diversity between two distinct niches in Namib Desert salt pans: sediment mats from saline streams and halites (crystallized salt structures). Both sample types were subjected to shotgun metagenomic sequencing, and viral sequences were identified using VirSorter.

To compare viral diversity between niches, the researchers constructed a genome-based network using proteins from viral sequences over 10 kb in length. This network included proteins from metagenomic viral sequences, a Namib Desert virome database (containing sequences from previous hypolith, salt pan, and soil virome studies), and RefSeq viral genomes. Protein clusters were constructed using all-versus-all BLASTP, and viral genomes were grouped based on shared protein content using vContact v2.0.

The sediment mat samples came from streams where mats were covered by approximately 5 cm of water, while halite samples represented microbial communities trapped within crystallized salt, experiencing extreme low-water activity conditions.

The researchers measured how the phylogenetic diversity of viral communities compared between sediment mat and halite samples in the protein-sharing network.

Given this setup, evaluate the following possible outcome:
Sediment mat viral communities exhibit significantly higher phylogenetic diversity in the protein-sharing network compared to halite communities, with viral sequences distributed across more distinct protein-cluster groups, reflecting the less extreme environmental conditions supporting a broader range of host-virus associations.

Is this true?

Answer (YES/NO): YES